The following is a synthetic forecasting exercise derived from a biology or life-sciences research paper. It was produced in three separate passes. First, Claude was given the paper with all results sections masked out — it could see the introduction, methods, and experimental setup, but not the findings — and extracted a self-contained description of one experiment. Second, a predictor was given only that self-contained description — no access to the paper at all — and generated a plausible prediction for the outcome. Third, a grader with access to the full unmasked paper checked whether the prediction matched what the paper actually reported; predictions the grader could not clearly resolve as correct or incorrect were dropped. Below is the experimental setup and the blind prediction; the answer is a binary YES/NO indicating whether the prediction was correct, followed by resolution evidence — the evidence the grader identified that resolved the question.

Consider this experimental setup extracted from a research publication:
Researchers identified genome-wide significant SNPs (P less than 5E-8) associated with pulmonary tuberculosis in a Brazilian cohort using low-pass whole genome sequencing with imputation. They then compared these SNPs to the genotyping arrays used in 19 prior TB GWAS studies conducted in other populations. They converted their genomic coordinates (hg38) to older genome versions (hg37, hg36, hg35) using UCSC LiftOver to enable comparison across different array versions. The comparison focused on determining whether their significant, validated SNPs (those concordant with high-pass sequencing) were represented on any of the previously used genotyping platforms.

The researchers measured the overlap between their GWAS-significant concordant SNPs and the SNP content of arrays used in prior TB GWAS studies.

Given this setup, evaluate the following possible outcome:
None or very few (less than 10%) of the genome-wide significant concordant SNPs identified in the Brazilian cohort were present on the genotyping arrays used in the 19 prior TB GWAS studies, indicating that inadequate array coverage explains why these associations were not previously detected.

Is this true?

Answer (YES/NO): NO